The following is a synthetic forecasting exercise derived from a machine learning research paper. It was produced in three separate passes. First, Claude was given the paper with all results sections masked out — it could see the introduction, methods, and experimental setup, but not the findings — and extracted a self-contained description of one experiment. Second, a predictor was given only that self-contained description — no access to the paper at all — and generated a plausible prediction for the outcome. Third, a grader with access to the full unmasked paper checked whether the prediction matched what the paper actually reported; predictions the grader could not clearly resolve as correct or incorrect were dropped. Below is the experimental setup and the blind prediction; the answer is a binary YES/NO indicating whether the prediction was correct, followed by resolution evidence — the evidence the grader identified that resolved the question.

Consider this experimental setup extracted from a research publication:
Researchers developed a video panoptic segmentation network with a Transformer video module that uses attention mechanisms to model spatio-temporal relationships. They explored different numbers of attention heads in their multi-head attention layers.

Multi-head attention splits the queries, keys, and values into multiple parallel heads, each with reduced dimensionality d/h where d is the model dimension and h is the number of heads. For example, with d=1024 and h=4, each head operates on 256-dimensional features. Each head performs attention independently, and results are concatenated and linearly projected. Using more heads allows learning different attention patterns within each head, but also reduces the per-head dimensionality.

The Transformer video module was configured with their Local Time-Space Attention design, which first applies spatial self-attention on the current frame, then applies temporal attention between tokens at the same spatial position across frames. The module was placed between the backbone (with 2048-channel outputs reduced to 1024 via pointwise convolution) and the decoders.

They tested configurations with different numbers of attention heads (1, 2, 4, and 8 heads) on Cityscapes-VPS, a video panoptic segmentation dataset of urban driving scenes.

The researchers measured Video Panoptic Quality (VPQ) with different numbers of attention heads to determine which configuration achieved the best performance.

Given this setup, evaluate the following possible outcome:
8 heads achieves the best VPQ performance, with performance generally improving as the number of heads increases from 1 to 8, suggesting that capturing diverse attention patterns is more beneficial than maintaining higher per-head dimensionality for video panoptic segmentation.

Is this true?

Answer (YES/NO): NO